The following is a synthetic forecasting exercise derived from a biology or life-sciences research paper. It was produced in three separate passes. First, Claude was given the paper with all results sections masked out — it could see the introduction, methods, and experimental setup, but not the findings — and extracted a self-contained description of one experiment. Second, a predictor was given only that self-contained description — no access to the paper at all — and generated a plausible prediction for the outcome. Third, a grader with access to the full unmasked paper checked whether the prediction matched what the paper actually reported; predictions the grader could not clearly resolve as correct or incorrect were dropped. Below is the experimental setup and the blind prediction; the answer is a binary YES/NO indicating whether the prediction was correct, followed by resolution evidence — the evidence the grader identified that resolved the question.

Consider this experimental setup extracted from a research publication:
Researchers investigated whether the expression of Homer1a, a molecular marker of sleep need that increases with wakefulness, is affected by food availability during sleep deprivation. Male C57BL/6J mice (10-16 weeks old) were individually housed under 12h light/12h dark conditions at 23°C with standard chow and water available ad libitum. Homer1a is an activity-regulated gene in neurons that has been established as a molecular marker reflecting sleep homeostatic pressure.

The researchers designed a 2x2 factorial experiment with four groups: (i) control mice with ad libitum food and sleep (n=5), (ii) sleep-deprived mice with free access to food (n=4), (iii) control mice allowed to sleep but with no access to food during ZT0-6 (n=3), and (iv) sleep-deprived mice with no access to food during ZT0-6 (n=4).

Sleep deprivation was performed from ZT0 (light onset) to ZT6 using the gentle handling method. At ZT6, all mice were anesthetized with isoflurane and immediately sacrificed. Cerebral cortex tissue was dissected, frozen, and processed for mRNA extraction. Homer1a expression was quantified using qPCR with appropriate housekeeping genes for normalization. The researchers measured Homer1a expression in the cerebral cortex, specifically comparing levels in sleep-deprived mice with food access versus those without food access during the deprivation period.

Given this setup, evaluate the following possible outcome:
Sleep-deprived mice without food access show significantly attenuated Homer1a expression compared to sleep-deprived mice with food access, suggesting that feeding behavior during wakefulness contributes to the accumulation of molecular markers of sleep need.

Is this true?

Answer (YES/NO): NO